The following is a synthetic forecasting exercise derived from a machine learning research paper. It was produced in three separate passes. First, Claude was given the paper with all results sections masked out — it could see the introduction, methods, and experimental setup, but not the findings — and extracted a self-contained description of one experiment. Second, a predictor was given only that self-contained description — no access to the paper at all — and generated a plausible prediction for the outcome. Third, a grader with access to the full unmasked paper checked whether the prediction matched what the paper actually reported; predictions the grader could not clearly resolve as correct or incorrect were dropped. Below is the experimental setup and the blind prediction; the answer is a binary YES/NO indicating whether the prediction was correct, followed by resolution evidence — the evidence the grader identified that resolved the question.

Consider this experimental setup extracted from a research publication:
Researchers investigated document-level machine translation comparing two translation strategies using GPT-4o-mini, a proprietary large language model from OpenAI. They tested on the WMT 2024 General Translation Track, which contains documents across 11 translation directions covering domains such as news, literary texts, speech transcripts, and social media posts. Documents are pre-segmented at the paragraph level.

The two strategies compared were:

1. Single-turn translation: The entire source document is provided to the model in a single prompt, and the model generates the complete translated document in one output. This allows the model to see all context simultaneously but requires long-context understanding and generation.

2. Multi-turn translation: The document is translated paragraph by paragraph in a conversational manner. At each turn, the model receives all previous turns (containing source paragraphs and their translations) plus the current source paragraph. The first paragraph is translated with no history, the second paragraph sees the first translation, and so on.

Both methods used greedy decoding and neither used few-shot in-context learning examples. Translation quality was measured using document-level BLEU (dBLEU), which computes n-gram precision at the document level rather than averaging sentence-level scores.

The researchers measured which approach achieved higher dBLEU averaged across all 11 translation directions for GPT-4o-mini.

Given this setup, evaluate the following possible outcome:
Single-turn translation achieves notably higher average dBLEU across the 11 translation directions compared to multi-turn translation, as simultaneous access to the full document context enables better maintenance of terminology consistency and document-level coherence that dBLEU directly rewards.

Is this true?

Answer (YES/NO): NO